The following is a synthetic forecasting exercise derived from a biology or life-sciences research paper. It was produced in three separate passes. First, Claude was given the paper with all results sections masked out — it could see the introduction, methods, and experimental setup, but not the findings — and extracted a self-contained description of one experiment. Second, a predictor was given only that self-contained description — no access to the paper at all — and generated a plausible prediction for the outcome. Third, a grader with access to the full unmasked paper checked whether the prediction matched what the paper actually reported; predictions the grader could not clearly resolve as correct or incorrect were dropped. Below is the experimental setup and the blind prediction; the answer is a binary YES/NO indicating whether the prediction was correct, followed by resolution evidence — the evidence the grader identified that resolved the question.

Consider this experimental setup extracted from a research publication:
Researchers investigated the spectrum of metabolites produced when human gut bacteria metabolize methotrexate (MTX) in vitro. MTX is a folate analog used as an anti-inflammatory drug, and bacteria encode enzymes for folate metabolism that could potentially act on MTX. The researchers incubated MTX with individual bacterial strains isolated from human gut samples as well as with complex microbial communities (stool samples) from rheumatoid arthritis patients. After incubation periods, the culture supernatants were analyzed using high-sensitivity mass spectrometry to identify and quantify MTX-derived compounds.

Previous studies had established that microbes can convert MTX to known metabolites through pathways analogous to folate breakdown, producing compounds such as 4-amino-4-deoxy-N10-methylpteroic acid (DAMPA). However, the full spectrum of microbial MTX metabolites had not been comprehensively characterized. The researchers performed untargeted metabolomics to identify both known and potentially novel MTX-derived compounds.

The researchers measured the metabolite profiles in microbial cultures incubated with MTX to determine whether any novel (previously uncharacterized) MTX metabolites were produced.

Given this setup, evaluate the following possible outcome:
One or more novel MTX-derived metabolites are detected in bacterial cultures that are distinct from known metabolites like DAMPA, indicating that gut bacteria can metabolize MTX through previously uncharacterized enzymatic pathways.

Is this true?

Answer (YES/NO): YES